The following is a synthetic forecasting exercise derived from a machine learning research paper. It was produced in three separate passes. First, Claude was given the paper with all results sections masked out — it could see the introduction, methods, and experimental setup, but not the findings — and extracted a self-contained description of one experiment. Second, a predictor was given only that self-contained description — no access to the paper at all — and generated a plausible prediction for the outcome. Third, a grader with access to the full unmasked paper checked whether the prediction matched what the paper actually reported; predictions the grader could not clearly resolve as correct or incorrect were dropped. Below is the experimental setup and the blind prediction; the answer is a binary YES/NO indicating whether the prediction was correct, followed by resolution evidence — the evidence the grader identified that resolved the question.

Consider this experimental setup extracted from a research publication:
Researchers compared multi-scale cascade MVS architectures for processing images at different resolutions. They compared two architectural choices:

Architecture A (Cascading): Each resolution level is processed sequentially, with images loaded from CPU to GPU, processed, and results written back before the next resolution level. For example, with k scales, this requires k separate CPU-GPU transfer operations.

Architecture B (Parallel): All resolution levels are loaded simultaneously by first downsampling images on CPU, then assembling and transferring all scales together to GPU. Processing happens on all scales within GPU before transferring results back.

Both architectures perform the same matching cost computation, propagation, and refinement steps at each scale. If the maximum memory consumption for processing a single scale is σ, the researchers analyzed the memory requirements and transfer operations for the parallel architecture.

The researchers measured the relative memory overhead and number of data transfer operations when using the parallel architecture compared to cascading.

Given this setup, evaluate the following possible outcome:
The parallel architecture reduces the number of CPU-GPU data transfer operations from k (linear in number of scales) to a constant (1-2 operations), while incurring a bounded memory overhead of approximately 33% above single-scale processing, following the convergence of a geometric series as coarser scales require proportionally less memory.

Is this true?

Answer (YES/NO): YES